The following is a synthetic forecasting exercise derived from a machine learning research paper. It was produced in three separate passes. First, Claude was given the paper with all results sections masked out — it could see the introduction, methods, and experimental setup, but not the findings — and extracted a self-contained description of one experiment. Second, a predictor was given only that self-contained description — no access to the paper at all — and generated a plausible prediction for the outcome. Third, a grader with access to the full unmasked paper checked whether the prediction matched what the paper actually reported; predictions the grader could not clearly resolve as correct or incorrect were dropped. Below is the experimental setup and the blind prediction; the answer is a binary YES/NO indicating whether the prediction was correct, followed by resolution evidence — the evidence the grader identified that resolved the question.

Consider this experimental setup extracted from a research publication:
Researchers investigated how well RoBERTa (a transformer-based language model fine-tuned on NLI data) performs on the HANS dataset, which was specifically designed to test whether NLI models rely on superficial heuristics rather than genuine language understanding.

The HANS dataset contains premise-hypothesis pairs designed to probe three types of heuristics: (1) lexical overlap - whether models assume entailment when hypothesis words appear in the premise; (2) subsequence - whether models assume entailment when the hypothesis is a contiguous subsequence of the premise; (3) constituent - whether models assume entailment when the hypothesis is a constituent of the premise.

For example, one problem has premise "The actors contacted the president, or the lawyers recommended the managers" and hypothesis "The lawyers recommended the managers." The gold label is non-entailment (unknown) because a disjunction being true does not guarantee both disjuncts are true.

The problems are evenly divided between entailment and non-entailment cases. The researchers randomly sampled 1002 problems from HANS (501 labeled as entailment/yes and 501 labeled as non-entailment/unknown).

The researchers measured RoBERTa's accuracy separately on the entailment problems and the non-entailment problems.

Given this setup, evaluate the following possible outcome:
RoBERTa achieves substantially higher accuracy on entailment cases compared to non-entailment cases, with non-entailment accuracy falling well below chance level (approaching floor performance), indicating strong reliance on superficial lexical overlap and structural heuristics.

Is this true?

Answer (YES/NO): NO